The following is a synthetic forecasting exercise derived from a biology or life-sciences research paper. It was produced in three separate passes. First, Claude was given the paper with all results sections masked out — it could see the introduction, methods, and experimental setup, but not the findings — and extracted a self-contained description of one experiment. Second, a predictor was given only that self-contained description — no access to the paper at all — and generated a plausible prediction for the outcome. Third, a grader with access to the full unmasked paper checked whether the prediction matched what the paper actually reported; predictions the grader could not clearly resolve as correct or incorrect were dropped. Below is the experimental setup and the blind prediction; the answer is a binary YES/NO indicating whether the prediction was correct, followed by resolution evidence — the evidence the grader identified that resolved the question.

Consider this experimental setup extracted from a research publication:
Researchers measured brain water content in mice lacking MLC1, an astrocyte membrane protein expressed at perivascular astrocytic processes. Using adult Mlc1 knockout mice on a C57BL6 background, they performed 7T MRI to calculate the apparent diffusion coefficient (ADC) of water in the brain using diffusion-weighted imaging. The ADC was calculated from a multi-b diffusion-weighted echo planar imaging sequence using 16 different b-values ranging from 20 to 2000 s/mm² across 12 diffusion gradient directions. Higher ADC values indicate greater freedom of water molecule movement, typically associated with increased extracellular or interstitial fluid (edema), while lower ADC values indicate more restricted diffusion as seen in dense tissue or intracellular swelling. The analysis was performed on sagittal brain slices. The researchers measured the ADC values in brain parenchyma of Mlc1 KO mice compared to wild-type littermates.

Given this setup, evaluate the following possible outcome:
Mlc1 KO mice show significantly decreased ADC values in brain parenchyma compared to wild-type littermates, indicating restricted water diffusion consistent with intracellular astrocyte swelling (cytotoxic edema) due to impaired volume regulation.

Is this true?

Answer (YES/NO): NO